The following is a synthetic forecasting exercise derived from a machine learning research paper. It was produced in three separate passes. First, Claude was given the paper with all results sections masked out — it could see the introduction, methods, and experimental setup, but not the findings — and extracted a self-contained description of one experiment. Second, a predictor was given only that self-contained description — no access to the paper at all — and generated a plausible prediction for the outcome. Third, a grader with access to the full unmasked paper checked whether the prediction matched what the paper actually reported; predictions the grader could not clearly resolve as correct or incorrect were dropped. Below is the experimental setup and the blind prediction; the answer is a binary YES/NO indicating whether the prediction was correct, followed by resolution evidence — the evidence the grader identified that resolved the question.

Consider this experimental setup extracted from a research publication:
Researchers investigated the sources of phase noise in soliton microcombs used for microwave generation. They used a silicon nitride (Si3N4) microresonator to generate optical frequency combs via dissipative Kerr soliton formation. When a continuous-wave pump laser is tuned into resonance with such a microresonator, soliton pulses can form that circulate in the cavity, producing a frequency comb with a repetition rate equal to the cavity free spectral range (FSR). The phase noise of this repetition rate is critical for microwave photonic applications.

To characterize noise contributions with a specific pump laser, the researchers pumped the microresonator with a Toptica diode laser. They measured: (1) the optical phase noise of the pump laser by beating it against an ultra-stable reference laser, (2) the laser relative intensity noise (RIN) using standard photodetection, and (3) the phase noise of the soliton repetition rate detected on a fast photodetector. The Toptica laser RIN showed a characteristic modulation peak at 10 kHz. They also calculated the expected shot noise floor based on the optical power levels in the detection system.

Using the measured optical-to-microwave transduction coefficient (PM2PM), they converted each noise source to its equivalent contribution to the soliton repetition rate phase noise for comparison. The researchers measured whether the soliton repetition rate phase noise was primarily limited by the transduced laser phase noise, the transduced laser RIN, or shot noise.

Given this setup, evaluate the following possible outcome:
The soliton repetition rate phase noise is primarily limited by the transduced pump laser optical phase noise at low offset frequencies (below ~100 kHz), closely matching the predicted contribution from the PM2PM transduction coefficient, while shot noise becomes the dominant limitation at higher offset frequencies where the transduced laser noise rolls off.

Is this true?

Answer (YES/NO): YES